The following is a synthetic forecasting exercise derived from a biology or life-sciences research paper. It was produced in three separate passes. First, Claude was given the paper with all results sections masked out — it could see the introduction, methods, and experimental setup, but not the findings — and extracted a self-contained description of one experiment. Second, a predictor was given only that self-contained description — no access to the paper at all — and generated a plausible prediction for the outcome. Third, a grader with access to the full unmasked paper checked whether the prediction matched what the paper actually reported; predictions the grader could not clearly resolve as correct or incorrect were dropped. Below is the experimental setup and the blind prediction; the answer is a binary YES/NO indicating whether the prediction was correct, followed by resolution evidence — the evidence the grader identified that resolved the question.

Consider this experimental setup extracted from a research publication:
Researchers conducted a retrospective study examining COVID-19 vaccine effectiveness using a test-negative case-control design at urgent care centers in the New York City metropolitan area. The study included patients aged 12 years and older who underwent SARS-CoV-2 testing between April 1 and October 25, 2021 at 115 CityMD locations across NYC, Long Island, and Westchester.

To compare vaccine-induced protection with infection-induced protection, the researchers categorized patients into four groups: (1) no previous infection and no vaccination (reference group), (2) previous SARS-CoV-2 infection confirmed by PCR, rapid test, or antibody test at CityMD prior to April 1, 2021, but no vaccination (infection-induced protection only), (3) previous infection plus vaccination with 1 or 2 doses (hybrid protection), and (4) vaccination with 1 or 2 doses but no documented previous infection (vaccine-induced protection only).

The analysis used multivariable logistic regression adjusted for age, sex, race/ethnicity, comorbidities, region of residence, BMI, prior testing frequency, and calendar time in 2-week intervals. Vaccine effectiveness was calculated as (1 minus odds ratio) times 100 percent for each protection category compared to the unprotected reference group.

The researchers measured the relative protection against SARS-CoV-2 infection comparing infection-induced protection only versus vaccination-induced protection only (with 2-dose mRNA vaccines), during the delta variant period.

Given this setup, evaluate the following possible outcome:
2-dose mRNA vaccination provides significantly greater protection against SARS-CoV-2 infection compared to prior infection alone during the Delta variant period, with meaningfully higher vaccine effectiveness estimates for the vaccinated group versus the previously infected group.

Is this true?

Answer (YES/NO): NO